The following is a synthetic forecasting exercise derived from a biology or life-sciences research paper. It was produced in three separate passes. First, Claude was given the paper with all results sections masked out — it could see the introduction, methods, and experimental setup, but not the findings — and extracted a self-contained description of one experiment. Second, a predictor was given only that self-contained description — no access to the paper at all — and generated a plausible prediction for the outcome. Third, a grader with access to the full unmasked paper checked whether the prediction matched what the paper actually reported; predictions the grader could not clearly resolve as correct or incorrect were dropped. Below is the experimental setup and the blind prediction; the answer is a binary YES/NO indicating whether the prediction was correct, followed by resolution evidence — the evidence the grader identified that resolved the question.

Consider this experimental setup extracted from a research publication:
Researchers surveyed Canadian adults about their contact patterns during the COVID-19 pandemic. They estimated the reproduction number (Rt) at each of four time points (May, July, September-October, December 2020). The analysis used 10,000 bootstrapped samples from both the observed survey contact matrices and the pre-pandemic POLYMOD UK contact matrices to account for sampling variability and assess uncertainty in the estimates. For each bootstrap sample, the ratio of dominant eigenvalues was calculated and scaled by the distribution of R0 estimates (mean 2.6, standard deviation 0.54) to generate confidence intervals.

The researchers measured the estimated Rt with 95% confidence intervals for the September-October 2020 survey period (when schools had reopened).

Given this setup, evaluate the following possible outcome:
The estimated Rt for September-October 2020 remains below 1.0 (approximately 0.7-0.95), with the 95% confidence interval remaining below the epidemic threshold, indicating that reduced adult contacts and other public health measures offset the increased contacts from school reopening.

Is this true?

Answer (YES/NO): NO